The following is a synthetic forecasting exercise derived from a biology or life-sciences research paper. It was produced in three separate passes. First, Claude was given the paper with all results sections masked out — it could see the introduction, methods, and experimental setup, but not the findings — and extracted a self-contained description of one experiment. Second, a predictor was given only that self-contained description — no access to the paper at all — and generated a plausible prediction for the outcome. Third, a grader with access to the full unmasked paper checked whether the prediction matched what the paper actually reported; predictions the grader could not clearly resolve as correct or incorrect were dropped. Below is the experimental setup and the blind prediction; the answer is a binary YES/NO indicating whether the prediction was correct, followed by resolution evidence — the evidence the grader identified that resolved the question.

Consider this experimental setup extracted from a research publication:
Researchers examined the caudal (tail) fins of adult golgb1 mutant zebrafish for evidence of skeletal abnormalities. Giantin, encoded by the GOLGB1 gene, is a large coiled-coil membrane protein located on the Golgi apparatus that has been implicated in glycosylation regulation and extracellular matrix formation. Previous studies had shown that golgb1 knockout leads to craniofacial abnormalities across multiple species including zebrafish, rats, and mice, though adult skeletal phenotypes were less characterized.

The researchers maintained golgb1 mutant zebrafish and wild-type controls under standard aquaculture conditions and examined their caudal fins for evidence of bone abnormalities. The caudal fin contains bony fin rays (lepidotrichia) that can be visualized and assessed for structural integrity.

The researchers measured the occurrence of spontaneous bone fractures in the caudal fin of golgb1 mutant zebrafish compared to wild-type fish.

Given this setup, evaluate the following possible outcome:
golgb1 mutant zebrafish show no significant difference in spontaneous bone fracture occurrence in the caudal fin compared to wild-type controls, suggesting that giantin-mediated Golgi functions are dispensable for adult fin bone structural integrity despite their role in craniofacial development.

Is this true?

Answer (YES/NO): NO